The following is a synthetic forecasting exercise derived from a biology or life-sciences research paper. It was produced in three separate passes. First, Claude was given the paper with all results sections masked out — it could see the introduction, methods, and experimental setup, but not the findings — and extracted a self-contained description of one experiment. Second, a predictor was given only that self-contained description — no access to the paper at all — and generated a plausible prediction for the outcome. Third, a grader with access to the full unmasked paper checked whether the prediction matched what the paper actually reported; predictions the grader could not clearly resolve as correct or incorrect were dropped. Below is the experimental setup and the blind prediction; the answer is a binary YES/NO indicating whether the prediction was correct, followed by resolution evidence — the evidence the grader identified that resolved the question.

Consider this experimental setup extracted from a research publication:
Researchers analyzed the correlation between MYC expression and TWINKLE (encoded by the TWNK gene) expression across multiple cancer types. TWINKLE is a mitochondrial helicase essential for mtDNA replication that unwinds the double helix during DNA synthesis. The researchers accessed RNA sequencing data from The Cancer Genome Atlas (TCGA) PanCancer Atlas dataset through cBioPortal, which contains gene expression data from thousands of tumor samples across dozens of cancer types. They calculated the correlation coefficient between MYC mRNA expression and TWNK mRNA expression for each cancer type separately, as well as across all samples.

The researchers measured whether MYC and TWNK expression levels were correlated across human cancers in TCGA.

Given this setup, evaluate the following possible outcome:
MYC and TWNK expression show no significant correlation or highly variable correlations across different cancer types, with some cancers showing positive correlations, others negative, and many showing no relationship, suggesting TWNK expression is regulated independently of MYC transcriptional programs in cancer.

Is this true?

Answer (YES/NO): NO